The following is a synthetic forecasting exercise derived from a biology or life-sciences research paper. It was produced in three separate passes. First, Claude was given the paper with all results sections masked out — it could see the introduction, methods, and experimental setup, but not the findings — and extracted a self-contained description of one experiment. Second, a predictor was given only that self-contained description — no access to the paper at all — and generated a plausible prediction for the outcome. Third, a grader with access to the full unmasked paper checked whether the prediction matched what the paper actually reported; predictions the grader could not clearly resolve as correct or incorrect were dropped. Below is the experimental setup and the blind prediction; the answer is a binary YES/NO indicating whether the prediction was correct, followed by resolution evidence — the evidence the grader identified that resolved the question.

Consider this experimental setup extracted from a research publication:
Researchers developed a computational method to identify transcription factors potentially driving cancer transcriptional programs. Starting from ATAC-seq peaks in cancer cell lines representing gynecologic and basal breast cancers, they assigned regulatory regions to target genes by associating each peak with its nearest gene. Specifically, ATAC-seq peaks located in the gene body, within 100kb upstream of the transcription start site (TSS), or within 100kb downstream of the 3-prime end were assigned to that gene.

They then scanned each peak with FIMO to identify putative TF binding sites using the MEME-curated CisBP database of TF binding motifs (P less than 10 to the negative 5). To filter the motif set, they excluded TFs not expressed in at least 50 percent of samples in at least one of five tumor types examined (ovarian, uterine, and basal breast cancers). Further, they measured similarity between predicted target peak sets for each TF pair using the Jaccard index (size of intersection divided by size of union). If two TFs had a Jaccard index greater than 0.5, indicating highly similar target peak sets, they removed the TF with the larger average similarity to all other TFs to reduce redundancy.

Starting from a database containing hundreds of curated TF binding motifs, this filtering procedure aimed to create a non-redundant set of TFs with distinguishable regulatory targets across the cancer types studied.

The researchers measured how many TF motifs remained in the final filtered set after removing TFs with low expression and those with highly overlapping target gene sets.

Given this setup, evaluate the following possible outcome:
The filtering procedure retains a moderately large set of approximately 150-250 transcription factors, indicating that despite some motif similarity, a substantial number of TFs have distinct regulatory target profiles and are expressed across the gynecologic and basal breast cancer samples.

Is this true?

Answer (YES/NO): NO